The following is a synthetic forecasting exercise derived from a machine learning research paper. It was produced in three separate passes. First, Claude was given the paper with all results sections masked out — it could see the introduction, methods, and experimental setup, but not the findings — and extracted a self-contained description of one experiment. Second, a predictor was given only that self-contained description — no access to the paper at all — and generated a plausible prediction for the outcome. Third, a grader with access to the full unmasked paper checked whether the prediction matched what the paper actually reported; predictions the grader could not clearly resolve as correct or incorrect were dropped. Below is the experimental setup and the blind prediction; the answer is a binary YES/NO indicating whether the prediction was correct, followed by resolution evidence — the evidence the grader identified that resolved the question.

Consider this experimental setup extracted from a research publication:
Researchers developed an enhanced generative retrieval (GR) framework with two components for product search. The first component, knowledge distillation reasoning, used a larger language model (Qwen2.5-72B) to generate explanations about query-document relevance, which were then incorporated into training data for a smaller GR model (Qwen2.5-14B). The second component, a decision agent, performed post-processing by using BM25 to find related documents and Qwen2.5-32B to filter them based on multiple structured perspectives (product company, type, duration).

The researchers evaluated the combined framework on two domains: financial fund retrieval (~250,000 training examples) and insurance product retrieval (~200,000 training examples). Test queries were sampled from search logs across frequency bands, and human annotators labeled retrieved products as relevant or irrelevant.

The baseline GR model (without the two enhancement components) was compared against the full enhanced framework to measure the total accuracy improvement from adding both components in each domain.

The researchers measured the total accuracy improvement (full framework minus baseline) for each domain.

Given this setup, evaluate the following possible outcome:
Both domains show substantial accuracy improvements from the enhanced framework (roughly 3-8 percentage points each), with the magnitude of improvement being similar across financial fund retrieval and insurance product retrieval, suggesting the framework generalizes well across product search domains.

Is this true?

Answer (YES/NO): YES